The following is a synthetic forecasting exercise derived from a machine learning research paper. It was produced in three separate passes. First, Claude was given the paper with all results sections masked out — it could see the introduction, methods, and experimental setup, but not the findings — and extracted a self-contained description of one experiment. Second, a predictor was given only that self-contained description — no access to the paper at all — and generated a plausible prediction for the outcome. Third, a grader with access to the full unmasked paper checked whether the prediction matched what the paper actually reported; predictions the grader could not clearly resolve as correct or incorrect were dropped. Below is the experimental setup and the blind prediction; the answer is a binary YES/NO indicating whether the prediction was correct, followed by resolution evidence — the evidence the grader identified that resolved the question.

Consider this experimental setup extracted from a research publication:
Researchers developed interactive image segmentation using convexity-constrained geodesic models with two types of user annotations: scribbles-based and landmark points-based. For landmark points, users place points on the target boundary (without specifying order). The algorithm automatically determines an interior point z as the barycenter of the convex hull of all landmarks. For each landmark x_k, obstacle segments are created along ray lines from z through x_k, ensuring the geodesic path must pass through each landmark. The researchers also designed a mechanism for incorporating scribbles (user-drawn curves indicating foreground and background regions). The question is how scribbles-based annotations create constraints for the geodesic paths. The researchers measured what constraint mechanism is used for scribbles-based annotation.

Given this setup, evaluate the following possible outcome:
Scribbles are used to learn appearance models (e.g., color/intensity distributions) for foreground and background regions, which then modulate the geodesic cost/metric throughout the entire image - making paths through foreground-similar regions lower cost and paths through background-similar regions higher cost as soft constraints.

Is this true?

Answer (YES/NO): NO